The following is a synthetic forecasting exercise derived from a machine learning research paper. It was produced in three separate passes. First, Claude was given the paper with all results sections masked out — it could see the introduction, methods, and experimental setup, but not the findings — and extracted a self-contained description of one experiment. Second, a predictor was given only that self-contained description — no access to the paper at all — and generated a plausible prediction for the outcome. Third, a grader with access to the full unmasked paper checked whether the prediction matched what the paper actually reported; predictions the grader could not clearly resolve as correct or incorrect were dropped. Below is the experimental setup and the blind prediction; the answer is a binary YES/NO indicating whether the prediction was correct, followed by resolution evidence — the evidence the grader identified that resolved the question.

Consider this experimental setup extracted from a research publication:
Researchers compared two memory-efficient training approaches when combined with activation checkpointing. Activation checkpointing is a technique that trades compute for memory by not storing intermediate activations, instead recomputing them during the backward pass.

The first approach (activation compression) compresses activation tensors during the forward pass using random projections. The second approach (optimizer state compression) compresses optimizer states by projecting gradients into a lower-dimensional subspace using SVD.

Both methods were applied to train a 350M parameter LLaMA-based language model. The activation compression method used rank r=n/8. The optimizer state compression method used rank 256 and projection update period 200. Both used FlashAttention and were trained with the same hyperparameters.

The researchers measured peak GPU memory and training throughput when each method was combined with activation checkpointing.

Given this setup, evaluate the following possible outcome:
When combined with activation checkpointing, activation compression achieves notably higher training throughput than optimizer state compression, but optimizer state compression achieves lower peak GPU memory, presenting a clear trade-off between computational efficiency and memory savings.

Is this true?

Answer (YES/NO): NO